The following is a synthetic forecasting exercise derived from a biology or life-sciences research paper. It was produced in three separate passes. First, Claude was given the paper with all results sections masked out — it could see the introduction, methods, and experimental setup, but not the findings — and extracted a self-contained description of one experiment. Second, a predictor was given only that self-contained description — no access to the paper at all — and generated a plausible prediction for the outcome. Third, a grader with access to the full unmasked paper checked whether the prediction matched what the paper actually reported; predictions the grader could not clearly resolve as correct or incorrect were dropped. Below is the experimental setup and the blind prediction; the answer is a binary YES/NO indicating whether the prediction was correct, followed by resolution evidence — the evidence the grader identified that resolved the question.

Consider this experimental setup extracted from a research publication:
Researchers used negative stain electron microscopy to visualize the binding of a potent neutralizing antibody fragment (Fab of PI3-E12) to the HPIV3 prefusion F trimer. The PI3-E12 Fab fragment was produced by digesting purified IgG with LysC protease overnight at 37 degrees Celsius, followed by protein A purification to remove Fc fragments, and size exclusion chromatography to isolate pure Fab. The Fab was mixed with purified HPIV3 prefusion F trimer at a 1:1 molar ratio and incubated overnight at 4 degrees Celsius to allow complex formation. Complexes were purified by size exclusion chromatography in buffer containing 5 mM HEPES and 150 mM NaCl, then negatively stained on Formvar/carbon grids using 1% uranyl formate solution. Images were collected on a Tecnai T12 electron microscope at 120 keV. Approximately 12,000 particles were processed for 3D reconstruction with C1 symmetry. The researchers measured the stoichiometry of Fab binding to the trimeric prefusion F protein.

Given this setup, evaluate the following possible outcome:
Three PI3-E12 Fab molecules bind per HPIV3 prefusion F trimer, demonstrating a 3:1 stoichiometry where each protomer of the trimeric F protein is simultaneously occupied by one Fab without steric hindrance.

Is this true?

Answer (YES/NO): NO